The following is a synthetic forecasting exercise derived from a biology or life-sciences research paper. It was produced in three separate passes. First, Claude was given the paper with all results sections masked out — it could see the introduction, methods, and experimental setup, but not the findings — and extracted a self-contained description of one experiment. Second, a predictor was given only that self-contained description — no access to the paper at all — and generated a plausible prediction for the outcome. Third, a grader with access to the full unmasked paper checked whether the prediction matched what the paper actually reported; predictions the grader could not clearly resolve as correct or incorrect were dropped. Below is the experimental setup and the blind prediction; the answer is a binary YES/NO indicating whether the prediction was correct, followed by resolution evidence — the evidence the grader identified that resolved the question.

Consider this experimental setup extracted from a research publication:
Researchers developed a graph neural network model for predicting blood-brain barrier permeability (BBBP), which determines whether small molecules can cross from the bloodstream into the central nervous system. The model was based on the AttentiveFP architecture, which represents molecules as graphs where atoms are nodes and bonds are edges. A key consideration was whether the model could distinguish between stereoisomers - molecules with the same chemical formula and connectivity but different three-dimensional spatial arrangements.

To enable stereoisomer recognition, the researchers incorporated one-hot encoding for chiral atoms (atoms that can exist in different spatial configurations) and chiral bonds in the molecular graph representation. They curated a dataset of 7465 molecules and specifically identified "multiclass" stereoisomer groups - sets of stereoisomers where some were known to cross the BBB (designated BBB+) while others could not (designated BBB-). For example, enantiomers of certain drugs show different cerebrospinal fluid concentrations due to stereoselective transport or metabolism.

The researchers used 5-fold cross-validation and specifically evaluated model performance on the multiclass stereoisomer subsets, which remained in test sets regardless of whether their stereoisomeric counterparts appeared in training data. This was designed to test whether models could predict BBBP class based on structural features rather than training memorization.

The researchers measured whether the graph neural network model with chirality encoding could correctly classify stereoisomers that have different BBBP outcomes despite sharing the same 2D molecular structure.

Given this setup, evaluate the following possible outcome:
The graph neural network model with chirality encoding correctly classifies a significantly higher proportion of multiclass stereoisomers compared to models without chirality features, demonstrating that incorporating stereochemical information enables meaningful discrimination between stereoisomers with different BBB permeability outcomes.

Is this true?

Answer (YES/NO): YES